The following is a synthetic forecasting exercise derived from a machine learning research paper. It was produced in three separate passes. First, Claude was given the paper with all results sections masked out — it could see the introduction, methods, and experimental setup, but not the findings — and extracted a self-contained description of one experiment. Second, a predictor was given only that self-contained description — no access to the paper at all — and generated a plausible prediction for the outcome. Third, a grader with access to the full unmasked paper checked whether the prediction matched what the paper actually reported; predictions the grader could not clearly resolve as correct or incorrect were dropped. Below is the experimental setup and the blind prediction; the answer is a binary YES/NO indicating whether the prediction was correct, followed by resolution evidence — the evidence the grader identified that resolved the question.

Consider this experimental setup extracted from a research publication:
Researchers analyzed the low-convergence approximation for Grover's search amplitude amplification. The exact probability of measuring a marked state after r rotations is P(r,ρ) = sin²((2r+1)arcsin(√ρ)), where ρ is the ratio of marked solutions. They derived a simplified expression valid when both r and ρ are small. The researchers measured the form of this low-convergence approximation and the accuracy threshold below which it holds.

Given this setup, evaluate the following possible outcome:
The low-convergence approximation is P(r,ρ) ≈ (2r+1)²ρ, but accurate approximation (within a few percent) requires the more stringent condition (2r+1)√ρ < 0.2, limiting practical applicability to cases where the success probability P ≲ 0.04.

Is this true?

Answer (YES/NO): NO